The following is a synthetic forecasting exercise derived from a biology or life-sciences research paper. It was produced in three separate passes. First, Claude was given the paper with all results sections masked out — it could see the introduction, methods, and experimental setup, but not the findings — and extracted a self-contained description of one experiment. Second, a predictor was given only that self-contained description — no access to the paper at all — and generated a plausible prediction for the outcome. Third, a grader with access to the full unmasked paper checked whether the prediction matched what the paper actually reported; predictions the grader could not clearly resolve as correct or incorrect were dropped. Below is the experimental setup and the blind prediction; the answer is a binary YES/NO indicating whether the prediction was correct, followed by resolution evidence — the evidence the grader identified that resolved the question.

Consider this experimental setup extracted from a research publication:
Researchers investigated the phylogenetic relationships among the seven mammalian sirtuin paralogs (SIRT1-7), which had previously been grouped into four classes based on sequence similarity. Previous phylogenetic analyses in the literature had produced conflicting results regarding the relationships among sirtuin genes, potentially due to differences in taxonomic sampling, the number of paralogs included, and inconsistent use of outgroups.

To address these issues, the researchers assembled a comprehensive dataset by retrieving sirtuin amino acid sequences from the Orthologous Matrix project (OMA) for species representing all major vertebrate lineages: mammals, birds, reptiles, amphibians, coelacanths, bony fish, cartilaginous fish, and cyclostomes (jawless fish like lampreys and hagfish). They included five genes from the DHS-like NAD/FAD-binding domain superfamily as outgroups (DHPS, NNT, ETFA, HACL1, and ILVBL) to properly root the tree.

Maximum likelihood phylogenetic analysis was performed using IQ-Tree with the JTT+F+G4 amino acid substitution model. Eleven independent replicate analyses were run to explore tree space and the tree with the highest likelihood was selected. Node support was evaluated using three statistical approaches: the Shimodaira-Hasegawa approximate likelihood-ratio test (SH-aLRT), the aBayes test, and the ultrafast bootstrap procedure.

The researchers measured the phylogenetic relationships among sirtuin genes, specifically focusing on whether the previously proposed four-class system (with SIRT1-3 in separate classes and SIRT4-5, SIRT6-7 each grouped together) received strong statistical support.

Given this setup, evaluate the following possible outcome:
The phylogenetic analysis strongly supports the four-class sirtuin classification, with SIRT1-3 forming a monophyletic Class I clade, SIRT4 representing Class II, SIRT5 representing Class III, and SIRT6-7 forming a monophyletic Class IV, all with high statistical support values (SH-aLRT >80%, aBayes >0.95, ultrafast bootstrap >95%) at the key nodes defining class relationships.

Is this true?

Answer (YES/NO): NO